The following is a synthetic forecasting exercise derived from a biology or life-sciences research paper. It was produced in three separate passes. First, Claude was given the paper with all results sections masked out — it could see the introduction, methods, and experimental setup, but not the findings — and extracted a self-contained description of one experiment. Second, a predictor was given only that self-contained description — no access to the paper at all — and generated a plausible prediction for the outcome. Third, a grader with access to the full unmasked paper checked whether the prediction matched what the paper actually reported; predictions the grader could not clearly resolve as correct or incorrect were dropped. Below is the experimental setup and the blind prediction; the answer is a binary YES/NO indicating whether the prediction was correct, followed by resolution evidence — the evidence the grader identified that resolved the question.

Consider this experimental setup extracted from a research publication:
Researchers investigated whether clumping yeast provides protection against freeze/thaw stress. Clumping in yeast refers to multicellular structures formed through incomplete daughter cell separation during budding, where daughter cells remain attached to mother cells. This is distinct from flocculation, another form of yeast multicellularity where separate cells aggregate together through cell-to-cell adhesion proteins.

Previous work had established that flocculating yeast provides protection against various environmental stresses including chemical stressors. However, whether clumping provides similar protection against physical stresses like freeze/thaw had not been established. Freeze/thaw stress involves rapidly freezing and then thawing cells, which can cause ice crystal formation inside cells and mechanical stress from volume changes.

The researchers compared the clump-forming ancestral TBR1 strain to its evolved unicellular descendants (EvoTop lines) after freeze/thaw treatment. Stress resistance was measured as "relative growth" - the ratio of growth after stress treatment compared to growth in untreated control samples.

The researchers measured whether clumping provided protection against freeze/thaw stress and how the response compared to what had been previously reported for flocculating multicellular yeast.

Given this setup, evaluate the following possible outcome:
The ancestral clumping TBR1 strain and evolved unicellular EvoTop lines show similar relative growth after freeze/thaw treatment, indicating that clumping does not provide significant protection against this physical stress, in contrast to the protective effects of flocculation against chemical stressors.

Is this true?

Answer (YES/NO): NO